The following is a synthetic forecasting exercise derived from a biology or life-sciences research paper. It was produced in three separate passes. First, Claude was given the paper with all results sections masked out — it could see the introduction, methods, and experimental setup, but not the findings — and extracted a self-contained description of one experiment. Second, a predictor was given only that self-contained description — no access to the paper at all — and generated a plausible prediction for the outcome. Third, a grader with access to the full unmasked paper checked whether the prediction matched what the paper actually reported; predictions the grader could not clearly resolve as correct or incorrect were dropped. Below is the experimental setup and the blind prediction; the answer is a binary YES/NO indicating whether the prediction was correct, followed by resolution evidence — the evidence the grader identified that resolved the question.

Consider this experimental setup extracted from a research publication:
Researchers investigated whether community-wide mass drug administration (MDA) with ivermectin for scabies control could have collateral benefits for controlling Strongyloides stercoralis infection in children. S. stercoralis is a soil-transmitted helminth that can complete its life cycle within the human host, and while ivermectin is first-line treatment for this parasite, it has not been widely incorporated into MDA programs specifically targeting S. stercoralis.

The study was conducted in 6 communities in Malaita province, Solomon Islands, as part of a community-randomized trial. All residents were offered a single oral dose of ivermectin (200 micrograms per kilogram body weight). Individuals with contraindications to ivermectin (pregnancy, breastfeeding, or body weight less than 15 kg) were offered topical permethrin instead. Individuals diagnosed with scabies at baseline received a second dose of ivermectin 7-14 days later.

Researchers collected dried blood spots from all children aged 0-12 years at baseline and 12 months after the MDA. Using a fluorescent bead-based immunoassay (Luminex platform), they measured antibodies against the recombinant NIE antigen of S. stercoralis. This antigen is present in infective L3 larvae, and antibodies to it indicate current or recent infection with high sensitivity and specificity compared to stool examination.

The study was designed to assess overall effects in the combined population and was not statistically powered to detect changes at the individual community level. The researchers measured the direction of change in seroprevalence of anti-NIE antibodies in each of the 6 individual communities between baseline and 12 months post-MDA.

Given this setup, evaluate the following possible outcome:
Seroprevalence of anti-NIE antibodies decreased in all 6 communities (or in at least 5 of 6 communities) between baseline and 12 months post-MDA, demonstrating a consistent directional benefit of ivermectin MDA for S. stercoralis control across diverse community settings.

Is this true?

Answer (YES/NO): YES